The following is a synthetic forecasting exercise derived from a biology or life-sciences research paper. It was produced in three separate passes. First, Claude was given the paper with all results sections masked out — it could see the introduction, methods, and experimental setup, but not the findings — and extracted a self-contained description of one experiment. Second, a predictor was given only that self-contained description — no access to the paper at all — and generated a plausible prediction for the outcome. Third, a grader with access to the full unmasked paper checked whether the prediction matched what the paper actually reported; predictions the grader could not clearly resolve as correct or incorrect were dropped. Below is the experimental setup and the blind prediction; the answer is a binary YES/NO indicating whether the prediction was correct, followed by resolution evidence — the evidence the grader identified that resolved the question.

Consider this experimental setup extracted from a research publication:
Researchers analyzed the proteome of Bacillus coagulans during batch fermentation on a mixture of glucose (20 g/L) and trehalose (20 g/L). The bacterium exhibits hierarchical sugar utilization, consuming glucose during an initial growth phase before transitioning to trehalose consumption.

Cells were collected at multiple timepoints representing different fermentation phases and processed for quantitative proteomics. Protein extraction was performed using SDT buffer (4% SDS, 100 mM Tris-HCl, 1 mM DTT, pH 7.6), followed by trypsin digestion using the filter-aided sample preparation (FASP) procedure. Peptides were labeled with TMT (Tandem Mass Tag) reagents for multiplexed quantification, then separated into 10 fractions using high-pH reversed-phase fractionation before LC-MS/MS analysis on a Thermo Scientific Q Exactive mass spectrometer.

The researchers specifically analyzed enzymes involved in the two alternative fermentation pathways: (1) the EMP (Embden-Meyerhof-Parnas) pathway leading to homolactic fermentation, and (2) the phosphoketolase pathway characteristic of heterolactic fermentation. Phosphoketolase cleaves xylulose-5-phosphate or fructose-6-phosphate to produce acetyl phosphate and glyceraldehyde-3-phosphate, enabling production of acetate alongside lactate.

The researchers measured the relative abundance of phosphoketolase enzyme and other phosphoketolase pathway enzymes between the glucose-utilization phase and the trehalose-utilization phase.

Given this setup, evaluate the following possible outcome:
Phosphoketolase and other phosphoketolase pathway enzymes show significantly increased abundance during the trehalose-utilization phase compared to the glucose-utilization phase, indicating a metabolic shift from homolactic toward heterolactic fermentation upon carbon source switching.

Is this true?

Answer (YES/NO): NO